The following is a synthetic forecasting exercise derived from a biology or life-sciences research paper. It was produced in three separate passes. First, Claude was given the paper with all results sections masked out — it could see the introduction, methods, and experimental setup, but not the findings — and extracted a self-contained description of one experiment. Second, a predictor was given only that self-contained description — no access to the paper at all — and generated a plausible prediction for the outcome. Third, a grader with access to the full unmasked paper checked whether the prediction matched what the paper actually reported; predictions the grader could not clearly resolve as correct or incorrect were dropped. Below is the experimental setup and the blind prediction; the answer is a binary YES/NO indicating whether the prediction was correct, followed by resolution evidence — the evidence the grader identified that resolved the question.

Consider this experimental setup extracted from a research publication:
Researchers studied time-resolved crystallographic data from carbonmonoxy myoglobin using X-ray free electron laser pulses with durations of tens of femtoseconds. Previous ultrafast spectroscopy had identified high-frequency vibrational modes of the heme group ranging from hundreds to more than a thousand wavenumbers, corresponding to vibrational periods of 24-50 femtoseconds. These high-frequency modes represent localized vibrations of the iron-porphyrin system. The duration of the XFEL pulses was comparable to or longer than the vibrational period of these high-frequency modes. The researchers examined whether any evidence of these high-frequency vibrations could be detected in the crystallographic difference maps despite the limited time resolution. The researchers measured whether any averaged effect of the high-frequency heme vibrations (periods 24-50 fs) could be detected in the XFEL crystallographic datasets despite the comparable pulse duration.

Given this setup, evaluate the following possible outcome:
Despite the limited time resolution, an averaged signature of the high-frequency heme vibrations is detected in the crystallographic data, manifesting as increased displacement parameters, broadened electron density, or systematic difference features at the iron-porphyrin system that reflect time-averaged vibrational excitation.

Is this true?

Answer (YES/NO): YES